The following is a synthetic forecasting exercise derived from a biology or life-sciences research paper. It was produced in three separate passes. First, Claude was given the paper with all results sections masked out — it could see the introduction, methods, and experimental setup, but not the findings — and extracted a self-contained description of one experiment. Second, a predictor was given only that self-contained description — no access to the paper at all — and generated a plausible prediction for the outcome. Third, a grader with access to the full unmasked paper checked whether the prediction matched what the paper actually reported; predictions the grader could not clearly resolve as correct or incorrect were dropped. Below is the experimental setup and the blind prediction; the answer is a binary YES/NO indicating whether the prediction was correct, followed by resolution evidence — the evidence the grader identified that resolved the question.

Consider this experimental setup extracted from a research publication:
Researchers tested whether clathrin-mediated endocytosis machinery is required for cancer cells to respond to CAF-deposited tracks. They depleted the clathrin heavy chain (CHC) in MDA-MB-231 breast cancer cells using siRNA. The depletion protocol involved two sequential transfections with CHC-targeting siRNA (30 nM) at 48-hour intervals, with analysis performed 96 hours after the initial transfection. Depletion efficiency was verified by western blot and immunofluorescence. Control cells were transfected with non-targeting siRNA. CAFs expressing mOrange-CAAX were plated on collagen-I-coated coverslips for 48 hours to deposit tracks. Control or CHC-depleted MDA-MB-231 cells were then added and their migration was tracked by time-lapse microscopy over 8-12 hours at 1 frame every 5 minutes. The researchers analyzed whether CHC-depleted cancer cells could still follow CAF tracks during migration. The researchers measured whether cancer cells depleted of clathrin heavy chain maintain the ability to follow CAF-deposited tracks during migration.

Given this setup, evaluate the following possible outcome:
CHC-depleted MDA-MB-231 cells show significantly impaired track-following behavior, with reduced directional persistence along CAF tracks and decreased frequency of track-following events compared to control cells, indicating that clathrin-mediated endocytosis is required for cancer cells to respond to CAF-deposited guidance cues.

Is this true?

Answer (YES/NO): NO